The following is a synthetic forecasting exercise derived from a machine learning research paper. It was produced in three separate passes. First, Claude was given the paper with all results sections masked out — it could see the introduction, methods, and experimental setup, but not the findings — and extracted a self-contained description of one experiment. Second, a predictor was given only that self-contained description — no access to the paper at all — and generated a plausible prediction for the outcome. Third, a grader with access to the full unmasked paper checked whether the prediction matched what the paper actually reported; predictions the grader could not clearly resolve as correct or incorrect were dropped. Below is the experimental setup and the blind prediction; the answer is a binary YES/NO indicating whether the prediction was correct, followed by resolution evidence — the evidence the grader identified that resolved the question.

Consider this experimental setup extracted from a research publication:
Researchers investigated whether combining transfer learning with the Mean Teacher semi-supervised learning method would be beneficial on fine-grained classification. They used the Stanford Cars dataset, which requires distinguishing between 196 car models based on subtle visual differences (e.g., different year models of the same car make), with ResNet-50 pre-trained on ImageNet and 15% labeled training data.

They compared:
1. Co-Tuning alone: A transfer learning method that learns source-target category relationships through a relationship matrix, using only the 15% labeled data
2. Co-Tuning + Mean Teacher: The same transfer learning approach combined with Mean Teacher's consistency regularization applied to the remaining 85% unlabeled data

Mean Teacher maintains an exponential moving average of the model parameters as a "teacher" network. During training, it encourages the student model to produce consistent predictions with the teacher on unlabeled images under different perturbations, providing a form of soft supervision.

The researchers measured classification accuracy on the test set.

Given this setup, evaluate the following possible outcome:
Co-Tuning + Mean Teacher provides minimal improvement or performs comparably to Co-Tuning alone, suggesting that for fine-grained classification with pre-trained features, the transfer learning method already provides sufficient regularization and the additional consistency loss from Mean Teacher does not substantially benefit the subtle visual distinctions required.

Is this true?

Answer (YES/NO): NO